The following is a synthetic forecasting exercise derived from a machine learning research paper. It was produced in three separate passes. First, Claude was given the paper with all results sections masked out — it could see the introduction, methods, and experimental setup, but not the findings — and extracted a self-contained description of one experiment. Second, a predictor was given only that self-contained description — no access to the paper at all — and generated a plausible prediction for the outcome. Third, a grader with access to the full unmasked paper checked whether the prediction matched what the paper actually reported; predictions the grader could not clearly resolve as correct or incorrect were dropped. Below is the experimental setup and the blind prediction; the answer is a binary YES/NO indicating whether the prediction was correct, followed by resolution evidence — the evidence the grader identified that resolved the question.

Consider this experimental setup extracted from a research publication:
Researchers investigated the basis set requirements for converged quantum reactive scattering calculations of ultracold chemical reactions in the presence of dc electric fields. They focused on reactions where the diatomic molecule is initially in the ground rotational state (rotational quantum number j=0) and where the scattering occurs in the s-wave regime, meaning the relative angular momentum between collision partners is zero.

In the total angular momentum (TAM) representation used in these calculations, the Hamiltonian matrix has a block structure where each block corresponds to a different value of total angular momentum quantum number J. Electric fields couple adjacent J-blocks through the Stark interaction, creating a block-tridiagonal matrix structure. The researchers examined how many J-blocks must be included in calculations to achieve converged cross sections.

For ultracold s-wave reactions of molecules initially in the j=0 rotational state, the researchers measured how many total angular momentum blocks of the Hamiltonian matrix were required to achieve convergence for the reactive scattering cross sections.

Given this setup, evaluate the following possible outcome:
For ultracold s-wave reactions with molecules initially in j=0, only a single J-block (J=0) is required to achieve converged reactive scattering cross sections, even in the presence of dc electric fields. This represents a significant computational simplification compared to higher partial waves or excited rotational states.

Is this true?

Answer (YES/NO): NO